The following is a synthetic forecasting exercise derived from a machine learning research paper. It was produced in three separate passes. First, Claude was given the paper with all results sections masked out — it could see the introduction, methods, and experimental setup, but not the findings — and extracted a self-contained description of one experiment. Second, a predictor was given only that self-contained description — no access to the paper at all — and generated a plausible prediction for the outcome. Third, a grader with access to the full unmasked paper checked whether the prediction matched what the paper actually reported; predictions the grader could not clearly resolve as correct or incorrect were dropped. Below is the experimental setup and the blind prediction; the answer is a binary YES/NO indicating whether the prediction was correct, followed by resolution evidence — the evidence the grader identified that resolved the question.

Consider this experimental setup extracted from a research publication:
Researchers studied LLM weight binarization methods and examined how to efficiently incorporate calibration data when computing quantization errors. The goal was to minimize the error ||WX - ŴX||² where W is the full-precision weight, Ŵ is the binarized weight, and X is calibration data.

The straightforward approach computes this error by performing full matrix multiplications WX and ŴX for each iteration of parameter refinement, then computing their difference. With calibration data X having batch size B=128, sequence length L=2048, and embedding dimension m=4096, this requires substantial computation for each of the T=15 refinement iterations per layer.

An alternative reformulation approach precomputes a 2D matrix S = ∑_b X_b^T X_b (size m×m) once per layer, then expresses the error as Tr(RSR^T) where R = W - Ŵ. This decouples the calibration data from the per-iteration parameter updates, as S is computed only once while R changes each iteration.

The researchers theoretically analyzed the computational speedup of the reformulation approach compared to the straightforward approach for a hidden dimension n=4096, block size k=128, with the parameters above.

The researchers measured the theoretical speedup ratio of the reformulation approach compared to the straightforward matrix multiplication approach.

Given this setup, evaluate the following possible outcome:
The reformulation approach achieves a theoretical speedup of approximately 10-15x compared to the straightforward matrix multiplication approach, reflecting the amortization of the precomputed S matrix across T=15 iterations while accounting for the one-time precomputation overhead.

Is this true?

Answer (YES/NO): NO